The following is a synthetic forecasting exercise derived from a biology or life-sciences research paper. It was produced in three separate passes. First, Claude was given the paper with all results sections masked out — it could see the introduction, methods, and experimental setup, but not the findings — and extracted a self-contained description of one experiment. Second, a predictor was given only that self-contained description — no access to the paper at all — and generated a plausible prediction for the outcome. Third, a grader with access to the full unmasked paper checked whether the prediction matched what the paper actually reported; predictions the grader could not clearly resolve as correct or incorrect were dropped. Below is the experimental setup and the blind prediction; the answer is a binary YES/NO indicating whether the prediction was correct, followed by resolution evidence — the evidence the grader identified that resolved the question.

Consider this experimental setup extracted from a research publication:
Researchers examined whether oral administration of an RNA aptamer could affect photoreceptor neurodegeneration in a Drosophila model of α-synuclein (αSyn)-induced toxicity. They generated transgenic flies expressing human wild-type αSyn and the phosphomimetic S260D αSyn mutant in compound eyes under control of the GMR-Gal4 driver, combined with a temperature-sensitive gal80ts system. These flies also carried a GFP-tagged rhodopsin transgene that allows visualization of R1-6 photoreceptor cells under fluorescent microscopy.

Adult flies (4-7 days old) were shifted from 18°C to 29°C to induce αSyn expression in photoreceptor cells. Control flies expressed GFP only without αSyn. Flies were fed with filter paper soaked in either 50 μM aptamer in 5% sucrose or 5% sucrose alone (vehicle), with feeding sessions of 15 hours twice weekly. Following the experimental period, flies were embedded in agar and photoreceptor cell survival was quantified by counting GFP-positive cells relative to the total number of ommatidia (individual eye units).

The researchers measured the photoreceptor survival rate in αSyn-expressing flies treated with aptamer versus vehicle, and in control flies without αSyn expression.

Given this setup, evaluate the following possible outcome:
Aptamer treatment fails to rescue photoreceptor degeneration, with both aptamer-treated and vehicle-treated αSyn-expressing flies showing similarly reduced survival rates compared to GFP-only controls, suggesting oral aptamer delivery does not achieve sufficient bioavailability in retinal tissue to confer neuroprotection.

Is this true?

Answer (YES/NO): NO